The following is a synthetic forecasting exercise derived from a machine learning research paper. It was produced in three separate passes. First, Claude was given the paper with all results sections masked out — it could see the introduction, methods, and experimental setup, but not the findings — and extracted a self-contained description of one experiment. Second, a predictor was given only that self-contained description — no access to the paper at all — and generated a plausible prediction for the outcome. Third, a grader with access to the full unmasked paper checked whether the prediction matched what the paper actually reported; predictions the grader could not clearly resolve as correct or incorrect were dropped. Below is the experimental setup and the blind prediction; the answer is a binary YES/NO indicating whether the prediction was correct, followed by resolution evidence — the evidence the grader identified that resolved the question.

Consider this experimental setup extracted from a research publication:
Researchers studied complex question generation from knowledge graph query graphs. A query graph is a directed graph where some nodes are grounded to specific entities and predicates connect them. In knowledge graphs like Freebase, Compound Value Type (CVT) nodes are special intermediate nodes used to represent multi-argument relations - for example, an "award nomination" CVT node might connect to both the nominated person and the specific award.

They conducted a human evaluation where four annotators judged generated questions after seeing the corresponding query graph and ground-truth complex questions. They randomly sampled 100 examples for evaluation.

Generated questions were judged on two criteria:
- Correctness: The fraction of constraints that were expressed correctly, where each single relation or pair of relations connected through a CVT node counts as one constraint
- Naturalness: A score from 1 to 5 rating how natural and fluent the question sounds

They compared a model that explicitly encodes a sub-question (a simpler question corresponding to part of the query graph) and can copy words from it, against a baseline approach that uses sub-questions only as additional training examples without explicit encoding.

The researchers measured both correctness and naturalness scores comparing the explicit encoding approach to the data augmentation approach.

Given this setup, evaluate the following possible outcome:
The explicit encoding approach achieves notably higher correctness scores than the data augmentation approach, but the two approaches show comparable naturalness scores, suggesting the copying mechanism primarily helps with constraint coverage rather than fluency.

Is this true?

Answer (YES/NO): YES